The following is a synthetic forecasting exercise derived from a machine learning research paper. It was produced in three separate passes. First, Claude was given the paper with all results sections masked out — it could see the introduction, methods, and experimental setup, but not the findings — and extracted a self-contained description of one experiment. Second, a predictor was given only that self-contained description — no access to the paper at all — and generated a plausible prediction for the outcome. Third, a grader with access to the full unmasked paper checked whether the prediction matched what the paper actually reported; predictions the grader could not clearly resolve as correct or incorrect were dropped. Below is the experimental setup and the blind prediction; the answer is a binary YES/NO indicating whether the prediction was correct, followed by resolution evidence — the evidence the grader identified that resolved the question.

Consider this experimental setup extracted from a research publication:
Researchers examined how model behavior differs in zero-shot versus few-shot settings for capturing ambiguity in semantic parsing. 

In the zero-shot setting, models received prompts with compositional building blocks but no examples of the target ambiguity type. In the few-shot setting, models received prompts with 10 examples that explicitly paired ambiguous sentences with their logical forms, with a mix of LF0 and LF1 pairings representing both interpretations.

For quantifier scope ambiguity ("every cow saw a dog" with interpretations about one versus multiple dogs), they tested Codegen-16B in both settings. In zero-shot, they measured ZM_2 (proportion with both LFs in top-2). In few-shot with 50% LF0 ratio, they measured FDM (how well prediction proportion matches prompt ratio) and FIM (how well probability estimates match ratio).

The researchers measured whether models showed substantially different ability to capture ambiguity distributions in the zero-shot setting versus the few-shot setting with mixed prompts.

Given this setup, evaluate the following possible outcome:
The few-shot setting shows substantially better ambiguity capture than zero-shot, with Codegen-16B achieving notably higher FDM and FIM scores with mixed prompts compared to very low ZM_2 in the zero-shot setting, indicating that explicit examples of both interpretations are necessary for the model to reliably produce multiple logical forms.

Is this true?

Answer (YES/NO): NO